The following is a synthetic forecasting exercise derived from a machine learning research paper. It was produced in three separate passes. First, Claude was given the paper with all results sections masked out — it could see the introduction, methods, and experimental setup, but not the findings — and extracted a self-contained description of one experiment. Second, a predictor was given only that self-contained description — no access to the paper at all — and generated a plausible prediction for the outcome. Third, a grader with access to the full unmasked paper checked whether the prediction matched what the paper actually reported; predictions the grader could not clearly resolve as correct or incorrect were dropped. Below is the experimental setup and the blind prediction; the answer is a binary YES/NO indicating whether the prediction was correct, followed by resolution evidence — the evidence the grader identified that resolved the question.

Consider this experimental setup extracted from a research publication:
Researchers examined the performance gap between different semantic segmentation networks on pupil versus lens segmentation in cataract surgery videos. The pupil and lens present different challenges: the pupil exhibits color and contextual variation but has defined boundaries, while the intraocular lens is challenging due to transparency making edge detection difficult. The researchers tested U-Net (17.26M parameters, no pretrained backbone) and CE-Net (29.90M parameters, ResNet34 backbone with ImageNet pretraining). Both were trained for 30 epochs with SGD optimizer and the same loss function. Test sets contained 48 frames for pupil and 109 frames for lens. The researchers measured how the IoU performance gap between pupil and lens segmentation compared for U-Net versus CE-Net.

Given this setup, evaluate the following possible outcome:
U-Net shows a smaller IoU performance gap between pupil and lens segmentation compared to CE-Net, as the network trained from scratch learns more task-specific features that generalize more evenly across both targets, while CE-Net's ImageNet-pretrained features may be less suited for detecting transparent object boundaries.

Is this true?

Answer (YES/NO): NO